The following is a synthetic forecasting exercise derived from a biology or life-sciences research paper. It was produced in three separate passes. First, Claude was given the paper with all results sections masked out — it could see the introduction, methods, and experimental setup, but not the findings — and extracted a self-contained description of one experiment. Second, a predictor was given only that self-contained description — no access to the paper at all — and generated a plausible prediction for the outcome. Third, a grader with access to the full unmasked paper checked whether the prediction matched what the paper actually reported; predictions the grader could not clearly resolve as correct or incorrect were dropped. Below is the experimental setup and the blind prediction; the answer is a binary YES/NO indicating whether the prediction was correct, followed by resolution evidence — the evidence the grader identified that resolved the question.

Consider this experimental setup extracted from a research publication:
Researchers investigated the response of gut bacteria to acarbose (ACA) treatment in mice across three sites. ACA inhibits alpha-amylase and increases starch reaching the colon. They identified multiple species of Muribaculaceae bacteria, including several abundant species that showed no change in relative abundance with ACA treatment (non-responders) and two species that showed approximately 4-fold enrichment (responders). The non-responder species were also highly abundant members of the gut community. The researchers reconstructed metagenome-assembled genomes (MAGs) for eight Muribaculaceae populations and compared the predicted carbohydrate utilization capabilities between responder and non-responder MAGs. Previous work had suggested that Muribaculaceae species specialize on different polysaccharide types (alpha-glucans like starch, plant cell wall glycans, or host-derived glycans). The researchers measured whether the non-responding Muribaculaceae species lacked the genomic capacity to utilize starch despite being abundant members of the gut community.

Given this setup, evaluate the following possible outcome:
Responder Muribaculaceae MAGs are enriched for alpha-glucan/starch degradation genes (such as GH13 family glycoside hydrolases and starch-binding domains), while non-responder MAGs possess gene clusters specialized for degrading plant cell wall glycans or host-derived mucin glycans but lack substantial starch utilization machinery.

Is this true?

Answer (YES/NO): NO